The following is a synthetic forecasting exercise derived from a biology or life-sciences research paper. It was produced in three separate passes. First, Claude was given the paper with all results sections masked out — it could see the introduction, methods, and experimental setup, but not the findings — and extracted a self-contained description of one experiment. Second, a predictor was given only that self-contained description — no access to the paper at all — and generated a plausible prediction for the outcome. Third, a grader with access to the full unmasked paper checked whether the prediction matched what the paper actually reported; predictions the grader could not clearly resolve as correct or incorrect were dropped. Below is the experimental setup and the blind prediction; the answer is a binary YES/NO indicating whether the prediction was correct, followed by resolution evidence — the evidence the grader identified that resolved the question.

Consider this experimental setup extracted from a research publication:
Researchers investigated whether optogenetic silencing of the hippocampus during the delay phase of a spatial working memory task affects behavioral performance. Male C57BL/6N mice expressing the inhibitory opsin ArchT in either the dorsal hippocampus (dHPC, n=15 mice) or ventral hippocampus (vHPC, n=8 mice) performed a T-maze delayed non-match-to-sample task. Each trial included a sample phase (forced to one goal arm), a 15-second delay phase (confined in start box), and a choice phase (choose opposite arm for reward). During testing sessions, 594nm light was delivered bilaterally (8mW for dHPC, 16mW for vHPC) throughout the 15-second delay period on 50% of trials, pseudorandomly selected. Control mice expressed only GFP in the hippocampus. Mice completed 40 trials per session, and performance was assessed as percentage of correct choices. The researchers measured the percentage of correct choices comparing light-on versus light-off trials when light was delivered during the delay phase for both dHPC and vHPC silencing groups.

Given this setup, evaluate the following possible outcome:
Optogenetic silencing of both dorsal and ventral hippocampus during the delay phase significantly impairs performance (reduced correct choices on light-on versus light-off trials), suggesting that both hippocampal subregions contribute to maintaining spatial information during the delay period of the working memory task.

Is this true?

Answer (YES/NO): NO